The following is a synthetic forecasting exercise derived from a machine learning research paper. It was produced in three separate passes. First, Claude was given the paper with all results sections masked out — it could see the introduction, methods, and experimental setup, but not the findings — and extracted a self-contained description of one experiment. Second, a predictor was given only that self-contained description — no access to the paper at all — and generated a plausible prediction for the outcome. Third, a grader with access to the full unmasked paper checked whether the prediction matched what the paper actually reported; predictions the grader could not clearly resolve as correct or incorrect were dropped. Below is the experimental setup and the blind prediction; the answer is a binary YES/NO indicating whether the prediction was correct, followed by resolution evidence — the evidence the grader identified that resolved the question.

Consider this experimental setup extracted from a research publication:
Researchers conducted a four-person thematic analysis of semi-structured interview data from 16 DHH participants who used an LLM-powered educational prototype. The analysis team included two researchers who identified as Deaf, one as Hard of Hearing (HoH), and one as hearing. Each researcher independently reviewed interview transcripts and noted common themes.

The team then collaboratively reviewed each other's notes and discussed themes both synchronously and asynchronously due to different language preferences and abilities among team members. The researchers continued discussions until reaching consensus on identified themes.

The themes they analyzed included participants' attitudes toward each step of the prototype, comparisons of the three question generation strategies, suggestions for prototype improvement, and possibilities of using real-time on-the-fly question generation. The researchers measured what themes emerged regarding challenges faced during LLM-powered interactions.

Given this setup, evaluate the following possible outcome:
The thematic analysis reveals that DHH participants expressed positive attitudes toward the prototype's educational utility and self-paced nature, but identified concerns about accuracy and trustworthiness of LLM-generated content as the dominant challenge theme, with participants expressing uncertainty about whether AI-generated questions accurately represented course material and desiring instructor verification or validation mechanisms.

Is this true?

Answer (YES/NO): NO